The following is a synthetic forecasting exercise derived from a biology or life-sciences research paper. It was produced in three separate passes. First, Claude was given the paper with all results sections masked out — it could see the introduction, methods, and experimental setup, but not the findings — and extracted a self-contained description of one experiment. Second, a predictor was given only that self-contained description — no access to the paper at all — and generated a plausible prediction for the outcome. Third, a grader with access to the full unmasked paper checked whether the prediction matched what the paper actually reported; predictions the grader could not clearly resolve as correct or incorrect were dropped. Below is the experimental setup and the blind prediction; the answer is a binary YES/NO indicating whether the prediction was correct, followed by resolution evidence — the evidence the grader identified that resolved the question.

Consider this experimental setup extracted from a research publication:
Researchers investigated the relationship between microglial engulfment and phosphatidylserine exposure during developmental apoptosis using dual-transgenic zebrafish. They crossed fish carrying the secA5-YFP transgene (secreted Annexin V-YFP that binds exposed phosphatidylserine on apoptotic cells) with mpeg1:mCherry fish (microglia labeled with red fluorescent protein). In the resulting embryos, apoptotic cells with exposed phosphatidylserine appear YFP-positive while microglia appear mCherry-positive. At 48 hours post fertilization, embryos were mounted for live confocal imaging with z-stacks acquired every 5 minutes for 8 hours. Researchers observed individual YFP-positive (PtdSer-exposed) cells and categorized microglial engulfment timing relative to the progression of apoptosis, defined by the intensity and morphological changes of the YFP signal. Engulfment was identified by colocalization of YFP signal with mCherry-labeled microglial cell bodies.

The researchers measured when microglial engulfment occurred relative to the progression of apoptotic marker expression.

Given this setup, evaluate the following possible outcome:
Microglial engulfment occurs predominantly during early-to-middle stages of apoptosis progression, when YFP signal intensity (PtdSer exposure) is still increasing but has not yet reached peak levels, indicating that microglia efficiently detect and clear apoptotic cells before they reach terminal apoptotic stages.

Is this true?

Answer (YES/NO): NO